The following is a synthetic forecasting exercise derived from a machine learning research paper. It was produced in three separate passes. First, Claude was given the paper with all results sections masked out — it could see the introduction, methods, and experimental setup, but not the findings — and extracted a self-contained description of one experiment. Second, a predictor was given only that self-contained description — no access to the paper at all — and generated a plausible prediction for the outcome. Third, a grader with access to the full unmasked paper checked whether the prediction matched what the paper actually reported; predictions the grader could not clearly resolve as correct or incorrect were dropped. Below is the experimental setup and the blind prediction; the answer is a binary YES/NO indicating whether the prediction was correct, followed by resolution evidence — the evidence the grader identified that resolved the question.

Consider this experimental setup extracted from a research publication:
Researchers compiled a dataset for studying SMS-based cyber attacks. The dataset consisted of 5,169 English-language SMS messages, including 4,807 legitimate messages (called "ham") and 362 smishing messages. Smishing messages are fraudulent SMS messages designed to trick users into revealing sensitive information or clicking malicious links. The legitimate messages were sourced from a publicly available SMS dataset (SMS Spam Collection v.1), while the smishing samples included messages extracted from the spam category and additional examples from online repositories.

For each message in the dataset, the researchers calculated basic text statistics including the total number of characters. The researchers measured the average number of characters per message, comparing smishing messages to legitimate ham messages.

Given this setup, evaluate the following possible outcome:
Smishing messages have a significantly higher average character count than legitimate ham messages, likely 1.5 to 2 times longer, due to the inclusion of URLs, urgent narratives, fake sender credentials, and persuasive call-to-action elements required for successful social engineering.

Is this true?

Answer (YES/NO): YES